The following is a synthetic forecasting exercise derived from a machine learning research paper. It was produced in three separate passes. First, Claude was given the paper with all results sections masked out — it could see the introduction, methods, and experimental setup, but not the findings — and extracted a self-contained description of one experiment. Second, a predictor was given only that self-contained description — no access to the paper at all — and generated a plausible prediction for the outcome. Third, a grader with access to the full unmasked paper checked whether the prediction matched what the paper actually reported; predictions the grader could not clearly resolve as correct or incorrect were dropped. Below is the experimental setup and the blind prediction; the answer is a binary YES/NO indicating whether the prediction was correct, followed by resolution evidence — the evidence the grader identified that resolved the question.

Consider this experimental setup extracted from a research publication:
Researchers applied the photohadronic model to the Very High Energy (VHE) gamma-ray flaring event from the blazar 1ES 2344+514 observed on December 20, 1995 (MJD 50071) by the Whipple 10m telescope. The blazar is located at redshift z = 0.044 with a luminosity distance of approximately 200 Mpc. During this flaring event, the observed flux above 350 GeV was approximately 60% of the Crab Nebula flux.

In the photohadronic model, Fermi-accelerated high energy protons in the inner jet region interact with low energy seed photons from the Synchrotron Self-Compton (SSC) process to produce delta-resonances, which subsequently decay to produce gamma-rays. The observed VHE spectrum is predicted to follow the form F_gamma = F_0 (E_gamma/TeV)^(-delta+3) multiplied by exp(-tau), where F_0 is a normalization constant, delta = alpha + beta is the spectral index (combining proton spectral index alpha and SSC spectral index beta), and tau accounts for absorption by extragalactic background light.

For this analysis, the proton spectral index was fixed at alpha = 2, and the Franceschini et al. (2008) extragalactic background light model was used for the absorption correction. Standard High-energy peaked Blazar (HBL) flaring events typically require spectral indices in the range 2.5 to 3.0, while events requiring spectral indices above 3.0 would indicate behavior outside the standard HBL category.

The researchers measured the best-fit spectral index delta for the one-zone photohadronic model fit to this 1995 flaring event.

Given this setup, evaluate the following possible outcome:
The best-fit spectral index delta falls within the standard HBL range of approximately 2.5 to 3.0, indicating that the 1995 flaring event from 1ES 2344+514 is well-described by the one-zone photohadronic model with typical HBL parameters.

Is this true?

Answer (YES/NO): YES